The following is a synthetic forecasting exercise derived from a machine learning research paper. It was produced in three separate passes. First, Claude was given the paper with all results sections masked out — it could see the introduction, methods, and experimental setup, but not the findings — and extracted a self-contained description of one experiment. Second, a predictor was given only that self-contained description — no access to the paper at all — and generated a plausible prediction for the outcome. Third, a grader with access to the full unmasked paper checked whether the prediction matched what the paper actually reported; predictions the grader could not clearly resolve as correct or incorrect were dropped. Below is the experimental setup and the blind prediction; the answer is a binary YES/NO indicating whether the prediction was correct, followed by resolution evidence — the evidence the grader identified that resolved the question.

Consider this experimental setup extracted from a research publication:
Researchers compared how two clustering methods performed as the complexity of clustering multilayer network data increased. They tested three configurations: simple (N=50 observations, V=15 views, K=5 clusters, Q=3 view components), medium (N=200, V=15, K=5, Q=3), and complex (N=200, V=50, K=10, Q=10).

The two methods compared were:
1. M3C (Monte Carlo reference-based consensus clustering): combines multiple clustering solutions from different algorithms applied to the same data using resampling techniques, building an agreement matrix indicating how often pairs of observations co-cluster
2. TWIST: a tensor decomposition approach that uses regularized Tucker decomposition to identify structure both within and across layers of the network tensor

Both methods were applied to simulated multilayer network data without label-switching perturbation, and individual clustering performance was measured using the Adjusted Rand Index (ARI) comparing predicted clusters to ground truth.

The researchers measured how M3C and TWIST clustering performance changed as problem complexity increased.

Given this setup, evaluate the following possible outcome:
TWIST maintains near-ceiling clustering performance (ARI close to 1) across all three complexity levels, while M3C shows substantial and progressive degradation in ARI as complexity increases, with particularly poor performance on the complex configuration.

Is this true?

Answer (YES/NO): NO